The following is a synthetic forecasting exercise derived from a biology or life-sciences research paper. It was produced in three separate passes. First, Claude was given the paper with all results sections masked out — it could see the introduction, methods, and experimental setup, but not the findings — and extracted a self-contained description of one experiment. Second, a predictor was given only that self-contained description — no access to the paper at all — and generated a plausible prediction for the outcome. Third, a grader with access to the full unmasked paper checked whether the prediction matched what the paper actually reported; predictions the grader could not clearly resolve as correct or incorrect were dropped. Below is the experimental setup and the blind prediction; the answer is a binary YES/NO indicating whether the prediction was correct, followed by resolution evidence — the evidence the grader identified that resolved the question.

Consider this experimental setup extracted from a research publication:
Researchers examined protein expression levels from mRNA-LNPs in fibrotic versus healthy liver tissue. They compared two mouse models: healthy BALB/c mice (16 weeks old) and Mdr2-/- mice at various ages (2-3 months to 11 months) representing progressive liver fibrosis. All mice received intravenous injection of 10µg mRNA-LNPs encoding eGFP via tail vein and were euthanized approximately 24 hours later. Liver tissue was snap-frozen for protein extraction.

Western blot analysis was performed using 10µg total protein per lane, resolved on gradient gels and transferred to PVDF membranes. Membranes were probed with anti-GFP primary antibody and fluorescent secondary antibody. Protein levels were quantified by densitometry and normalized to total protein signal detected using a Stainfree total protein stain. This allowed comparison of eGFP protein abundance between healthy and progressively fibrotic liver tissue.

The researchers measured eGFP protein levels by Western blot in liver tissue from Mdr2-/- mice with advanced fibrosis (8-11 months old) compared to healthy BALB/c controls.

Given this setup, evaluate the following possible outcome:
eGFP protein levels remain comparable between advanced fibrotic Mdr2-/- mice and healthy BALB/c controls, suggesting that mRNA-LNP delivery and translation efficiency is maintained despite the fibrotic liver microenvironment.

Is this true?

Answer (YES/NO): NO